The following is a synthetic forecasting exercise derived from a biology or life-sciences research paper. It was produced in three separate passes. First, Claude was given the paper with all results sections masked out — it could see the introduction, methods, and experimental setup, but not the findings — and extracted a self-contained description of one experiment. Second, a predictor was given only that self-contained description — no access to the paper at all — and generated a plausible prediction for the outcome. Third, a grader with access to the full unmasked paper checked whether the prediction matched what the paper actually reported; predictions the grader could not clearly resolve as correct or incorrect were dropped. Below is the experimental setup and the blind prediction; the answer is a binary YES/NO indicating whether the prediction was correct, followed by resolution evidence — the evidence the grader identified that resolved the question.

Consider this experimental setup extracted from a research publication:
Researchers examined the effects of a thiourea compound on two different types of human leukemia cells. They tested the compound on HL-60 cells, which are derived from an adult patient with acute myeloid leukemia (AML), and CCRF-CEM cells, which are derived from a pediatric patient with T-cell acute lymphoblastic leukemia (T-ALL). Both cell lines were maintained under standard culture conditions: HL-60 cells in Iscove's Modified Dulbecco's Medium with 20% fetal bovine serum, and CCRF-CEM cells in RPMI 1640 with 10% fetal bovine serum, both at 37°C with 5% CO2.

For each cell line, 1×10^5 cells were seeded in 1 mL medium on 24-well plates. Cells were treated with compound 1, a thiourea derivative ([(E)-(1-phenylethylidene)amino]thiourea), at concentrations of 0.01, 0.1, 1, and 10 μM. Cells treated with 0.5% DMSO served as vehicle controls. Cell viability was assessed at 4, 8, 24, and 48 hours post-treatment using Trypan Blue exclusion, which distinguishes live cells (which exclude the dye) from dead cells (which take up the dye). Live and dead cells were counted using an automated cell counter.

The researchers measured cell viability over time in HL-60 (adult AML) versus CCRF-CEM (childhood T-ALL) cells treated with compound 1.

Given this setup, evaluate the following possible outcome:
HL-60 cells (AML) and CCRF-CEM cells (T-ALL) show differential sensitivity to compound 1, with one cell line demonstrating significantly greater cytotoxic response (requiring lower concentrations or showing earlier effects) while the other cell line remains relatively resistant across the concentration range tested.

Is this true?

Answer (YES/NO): YES